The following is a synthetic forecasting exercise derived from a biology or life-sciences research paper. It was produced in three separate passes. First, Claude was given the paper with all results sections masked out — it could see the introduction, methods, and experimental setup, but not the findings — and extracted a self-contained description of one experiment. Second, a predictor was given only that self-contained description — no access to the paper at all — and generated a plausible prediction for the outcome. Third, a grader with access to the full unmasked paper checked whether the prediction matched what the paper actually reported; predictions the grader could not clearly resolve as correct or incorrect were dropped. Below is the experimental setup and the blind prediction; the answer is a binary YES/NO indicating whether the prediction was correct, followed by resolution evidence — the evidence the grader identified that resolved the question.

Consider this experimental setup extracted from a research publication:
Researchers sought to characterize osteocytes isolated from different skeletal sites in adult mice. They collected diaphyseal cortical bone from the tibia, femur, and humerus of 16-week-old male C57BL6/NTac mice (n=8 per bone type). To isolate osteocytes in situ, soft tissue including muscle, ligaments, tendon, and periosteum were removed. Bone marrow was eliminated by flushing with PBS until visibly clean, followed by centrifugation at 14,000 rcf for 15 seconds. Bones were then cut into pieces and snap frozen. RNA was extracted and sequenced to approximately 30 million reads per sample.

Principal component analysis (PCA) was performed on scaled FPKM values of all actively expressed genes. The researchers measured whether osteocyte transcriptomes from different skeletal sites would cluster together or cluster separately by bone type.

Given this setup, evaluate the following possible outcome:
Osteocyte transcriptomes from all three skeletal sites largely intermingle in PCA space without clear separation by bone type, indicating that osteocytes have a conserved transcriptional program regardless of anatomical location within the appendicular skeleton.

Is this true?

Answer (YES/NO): YES